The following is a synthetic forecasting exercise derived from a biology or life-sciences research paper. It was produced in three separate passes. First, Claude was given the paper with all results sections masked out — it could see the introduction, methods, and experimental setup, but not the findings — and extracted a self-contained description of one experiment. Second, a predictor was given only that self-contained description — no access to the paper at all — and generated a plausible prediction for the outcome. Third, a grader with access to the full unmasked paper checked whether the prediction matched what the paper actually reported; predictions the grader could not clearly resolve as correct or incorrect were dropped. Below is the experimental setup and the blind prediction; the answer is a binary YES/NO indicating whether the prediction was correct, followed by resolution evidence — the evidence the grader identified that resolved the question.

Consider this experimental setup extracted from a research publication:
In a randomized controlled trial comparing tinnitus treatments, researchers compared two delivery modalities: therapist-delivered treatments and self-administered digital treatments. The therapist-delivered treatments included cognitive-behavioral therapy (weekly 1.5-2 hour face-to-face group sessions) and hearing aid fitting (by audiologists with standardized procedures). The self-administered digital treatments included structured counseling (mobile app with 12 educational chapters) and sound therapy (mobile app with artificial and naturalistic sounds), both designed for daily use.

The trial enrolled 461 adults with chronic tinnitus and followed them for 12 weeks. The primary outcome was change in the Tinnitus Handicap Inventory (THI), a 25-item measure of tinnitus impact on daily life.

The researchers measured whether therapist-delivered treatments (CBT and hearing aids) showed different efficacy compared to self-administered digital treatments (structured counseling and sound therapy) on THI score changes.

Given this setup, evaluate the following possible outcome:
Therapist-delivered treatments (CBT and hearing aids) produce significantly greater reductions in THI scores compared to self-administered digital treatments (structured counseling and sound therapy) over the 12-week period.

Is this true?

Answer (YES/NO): NO